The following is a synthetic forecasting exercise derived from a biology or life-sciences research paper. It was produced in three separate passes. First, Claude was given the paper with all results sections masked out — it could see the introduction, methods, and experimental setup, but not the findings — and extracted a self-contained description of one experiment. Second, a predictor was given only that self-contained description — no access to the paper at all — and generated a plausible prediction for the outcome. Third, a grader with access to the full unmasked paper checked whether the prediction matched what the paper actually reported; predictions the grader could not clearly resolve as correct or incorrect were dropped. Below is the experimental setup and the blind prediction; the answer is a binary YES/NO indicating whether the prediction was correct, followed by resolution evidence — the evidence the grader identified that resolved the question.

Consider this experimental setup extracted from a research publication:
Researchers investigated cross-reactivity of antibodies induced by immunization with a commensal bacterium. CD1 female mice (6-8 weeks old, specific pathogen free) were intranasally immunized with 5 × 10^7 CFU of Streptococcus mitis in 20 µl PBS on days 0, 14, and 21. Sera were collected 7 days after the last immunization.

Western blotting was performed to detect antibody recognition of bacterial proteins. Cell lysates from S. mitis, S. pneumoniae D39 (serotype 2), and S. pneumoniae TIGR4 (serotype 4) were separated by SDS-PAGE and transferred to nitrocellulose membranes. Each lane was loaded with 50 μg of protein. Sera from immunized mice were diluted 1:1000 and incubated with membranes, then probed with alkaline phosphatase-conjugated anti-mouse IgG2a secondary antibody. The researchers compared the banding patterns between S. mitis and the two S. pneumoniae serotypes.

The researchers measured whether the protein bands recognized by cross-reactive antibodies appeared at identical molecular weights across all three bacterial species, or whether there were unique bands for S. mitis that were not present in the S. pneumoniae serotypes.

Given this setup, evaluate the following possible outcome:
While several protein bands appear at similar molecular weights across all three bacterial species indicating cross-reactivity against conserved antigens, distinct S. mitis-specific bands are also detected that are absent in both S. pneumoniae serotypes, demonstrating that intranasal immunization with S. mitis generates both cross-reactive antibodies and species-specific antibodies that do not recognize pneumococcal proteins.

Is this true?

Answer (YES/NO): YES